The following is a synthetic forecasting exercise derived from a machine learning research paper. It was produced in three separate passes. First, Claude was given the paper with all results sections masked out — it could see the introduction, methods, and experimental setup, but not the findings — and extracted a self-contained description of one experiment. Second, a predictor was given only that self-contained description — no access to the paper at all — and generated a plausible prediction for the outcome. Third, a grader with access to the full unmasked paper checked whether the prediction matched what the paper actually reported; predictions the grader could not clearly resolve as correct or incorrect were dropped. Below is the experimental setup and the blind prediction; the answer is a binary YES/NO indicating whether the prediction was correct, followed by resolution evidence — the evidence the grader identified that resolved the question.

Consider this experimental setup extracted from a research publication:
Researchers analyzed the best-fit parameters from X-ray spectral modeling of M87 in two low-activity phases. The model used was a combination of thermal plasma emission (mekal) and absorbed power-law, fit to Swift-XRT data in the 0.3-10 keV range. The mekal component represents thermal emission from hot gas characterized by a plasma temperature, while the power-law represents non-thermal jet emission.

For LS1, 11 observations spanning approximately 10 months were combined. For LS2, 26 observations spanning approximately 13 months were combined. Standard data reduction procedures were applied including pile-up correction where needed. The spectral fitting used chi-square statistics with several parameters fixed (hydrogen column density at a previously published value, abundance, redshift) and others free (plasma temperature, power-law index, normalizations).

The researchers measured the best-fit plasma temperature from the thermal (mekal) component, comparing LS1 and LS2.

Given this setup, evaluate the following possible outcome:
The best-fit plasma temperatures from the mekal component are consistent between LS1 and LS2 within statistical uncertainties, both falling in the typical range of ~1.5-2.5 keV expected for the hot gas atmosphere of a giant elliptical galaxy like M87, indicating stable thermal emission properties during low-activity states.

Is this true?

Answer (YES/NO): NO